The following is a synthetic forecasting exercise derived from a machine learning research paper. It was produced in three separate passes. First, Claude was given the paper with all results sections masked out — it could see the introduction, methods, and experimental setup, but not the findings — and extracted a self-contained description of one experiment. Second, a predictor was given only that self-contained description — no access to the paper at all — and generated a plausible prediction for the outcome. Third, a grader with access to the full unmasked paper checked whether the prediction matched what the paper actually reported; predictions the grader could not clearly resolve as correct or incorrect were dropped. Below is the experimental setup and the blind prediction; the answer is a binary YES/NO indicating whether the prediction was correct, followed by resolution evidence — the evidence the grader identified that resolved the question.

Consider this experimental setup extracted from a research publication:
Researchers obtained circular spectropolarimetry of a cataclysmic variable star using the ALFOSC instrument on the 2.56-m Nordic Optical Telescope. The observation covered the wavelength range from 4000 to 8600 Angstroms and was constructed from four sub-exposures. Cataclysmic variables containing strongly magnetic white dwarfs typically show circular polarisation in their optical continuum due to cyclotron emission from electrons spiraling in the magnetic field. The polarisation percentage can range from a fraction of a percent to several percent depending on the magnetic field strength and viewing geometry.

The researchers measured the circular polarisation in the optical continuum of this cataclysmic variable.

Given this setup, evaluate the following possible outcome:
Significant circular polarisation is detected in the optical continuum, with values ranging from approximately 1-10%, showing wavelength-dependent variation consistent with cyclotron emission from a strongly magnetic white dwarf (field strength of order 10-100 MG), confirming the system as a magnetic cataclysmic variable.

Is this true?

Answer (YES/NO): NO